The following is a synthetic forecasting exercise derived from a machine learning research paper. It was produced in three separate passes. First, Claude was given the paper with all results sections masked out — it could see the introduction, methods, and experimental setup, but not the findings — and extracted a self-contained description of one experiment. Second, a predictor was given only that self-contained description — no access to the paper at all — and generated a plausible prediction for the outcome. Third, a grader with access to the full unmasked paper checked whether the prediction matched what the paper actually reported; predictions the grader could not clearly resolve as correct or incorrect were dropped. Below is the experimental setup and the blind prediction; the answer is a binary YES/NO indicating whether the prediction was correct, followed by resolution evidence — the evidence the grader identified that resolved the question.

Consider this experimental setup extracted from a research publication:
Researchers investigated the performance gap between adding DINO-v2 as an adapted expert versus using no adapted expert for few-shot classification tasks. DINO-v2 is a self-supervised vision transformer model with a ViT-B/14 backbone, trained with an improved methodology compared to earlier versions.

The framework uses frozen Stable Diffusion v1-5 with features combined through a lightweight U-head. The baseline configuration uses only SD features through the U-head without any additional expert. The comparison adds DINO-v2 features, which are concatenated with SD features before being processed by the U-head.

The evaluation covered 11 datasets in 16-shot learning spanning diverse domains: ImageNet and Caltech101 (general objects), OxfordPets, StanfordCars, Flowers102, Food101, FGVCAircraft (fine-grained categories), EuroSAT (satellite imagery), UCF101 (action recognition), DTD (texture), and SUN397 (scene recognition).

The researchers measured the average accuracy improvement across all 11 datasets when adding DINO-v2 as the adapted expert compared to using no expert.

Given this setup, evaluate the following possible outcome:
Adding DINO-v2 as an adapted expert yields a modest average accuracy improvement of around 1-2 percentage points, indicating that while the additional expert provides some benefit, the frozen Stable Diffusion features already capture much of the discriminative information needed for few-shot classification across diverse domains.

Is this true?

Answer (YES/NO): NO